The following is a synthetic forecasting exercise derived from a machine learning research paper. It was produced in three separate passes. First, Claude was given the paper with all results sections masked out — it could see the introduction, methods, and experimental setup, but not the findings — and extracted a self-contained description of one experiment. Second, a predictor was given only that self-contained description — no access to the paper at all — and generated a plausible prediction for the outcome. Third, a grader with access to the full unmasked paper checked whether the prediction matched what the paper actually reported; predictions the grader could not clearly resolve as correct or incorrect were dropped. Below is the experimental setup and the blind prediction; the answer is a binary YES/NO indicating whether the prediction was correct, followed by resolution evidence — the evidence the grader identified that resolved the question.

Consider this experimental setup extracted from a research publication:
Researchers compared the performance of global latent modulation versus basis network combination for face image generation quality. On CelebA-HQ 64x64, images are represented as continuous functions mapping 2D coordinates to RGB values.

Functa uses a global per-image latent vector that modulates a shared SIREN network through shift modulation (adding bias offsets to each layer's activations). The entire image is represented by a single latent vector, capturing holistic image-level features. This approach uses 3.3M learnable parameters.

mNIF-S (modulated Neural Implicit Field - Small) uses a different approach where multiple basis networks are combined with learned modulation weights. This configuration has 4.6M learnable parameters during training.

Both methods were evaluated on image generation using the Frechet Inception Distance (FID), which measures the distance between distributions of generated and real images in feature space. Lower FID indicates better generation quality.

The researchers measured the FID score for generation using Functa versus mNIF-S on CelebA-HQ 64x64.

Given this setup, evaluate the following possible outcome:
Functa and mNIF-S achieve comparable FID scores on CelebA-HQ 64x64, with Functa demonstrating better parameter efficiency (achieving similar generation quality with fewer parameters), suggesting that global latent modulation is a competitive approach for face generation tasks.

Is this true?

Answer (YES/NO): NO